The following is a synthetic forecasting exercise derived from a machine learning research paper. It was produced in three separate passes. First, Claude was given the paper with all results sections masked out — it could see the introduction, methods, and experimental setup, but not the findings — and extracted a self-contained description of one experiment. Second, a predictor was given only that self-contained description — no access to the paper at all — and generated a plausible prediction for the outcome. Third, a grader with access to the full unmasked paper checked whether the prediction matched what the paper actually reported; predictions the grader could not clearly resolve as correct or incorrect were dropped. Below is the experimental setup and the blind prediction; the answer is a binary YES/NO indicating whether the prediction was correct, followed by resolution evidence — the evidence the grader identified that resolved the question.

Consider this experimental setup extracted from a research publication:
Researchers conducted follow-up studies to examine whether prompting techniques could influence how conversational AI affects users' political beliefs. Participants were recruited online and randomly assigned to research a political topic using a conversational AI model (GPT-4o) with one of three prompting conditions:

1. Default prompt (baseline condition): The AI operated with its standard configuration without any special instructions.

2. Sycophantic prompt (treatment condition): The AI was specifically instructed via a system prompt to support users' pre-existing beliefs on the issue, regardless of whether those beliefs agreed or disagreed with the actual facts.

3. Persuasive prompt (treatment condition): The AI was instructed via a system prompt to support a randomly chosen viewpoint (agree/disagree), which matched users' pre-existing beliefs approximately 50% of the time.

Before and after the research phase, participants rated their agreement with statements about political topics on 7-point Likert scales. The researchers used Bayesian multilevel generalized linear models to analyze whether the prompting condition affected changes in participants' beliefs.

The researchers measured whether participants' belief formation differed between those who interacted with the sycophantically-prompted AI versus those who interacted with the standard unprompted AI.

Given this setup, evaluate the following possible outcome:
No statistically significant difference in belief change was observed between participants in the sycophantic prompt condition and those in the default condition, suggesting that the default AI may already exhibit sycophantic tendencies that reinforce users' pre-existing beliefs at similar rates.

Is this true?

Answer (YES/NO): NO